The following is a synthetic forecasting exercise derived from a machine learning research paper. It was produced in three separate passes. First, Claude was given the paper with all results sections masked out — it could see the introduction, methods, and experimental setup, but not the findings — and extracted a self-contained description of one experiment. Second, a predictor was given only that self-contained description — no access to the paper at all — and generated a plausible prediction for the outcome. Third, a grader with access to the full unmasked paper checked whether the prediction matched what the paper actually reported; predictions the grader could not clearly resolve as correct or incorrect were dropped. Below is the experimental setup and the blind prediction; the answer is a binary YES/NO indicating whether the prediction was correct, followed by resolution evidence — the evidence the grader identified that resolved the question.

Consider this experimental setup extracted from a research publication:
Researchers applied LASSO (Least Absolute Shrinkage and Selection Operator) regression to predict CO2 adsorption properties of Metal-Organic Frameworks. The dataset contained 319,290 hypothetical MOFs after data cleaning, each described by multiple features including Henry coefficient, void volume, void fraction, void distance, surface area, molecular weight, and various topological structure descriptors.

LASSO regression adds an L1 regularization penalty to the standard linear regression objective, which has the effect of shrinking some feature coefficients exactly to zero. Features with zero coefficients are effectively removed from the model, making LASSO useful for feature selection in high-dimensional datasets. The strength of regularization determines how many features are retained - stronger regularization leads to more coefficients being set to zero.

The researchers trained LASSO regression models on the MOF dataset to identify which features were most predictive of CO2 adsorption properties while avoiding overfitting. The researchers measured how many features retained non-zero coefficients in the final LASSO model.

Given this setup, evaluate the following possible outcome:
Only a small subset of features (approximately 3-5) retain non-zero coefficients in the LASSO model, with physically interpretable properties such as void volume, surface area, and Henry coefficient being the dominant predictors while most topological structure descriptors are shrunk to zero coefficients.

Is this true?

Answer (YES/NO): NO